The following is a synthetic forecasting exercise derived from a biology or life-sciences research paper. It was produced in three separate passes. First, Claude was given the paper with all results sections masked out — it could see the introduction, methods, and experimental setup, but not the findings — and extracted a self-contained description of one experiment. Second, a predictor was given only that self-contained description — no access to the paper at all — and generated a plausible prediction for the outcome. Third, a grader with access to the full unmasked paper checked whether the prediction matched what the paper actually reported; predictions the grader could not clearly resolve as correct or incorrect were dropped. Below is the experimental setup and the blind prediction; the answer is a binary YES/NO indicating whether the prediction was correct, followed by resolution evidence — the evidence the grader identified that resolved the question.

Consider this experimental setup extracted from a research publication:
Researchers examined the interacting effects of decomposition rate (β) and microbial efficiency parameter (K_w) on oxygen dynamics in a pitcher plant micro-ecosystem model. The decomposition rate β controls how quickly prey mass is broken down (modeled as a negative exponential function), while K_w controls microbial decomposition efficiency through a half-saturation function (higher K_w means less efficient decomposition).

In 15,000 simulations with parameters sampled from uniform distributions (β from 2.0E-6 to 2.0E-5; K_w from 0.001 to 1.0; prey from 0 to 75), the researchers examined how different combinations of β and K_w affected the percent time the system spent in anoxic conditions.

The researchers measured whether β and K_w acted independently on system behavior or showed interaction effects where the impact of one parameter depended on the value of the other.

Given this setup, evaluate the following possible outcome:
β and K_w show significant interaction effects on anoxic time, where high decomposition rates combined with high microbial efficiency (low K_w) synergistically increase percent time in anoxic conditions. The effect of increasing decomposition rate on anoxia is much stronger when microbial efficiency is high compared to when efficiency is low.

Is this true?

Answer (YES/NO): NO